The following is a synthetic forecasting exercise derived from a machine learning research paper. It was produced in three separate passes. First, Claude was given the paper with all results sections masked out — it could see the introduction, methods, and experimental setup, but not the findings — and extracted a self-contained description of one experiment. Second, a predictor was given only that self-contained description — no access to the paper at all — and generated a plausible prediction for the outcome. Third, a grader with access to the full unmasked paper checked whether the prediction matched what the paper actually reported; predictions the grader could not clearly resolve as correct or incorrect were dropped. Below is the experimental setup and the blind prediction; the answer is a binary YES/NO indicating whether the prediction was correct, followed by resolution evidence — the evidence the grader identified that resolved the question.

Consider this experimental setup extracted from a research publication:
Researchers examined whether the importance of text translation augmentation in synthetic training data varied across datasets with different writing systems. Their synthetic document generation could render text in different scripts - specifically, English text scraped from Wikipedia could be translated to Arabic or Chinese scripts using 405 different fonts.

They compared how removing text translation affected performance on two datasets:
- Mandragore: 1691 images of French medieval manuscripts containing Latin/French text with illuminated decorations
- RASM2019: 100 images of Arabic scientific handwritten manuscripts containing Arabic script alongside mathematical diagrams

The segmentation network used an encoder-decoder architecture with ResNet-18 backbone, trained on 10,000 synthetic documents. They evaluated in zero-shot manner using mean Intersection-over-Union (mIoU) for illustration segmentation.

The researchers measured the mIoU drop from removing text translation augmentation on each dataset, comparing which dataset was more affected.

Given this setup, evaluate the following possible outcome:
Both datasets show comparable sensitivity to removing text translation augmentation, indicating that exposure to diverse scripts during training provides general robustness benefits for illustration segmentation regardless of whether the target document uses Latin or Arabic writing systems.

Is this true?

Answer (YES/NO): NO